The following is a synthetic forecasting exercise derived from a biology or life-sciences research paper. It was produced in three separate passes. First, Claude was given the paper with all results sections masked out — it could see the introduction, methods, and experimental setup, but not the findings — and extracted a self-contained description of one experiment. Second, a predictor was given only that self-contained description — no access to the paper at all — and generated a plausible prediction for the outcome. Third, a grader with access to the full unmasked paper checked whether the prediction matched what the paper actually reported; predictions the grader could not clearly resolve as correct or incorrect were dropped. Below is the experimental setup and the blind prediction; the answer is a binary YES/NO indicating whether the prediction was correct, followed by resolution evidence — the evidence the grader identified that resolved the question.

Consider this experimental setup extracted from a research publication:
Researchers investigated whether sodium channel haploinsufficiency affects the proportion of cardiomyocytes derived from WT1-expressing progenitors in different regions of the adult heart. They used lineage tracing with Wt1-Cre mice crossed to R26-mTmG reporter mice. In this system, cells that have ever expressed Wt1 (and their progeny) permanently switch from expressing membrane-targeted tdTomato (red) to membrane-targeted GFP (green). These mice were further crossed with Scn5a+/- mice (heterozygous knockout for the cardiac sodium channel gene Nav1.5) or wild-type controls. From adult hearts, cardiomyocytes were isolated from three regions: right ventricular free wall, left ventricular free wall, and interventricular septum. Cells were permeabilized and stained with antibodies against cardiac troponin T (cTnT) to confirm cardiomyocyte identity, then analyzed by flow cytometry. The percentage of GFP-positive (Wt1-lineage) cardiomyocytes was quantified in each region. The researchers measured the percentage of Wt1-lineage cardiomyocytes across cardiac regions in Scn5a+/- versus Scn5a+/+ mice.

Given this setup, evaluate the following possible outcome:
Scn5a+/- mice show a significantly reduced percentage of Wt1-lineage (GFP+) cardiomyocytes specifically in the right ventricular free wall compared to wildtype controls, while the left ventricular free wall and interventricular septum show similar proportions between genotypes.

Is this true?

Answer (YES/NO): NO